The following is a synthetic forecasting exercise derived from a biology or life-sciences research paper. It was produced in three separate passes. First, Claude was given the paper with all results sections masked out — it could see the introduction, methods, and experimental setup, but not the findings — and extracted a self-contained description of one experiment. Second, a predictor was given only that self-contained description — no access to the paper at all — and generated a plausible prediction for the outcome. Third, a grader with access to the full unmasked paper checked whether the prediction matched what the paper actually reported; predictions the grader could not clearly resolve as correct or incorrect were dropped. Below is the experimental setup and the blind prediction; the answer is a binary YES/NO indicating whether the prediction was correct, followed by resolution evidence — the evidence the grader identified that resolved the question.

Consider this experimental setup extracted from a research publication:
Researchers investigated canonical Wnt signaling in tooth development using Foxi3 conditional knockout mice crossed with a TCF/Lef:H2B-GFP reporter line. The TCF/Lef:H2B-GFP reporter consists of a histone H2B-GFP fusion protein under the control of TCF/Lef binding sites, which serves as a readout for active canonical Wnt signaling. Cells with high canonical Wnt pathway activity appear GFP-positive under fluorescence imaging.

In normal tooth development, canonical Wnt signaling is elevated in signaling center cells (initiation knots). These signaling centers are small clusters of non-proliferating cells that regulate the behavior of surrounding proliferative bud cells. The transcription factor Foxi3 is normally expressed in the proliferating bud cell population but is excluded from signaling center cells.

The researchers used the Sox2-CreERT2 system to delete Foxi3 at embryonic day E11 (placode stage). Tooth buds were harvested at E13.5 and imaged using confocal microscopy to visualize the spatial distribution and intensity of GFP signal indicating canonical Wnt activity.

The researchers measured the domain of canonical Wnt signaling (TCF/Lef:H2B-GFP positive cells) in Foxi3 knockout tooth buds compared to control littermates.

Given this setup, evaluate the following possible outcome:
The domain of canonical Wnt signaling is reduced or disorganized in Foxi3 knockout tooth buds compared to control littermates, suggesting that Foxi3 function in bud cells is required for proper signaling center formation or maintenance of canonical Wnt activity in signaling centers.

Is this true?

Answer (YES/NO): NO